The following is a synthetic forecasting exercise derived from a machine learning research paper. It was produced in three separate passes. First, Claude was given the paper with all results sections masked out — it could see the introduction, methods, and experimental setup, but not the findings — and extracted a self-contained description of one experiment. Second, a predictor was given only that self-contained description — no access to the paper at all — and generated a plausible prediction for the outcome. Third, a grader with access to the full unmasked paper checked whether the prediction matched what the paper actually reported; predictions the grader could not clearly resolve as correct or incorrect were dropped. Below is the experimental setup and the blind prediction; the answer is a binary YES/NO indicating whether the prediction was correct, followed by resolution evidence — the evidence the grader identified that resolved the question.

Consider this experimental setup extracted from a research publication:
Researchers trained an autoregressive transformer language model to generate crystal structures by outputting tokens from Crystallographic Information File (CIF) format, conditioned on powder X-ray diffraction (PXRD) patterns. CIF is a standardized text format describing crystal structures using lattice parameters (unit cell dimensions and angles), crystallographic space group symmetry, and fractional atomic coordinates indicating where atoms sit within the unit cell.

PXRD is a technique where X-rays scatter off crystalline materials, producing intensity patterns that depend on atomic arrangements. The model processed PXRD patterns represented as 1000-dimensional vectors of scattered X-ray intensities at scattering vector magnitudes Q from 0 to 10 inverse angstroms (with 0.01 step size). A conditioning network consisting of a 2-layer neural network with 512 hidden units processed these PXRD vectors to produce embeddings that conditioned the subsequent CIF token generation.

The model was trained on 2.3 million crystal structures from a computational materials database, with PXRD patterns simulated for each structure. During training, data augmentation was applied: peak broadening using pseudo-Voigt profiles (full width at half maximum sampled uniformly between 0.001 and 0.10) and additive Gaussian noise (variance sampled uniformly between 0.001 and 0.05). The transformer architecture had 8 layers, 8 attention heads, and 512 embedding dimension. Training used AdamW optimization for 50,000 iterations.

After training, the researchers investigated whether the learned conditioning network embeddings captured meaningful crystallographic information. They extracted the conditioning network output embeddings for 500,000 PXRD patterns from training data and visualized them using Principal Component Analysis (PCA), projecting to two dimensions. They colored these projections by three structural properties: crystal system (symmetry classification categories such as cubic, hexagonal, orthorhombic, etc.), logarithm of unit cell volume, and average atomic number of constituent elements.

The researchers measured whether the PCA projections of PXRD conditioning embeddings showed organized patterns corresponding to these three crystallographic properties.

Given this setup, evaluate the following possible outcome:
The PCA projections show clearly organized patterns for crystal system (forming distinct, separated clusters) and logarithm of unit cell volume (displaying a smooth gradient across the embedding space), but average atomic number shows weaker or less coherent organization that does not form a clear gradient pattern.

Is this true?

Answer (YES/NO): NO